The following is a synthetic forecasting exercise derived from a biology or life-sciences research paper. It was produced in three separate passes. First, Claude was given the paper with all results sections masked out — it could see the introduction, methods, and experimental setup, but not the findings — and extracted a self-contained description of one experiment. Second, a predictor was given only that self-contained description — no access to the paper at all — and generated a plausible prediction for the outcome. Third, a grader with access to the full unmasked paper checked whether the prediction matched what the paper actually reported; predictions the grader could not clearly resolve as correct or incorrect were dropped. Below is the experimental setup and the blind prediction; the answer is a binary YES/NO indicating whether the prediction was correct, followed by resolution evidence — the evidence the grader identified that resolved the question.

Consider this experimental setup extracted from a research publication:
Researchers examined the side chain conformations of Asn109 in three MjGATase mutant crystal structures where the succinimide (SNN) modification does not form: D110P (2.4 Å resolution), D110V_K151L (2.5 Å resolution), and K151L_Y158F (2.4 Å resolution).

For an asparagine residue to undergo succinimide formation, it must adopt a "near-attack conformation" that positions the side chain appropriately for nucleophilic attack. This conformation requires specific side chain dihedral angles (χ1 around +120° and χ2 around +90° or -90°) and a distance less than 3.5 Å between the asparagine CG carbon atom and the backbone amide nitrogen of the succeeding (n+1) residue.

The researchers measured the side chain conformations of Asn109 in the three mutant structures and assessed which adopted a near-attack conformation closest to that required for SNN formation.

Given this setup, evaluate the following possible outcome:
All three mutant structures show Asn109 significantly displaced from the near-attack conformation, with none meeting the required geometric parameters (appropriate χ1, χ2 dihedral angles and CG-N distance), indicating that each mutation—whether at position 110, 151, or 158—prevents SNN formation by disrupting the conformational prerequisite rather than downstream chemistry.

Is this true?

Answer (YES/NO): NO